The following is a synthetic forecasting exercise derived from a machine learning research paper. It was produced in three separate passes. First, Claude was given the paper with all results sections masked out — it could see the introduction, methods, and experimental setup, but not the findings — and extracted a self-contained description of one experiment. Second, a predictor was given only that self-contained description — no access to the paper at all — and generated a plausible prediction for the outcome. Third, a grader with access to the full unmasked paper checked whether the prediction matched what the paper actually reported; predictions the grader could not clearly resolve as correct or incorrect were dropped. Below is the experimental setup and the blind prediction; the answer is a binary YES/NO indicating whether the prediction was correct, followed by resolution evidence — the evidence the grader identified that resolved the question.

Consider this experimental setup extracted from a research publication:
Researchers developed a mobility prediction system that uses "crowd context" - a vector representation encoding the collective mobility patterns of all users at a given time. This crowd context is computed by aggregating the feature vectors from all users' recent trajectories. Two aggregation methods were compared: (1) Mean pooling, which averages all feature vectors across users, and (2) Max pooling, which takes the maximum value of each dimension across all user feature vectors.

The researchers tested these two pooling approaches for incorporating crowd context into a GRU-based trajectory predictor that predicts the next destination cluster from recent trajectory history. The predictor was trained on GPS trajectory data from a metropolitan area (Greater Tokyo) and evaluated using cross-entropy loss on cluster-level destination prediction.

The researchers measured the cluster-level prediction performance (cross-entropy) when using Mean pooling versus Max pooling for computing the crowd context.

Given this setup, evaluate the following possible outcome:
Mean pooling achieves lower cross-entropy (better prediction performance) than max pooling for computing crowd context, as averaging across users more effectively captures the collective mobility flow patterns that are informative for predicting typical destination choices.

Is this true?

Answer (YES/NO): YES